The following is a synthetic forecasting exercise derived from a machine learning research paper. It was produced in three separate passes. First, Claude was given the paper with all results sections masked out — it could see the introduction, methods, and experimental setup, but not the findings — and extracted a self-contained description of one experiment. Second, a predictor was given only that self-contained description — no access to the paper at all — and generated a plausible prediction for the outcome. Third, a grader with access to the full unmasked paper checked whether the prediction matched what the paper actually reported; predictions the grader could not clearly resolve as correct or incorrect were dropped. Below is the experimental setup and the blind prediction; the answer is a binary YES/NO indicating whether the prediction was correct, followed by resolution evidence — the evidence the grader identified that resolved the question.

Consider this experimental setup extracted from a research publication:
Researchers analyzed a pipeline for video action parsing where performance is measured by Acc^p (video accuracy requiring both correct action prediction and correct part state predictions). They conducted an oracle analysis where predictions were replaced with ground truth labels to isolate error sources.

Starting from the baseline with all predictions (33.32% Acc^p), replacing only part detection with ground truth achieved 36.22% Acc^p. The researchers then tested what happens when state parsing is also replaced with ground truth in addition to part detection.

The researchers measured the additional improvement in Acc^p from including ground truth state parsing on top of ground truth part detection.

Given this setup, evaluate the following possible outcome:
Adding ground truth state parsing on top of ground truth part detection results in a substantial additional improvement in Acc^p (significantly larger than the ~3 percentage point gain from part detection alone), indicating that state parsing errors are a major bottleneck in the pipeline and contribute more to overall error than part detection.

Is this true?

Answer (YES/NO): YES